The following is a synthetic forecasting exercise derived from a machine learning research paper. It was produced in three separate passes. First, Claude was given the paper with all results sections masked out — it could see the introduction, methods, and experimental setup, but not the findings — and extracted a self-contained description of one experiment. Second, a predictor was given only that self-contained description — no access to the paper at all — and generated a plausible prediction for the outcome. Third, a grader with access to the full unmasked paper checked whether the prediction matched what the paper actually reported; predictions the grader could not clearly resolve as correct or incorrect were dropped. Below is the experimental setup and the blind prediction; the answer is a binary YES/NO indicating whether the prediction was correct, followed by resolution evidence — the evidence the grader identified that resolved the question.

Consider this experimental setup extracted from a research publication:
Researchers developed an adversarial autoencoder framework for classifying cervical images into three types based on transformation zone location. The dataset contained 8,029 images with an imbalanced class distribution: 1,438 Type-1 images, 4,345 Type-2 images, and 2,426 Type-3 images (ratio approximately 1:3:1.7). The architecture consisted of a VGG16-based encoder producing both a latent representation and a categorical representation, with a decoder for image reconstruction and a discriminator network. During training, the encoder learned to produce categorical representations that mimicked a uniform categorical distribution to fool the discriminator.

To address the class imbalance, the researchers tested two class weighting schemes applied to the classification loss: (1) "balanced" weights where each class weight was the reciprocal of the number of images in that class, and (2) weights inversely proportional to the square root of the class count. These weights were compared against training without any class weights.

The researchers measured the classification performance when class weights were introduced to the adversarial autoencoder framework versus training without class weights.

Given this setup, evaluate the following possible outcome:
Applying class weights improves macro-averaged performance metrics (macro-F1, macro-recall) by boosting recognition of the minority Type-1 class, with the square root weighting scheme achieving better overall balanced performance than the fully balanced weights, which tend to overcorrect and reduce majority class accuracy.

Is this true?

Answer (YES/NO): NO